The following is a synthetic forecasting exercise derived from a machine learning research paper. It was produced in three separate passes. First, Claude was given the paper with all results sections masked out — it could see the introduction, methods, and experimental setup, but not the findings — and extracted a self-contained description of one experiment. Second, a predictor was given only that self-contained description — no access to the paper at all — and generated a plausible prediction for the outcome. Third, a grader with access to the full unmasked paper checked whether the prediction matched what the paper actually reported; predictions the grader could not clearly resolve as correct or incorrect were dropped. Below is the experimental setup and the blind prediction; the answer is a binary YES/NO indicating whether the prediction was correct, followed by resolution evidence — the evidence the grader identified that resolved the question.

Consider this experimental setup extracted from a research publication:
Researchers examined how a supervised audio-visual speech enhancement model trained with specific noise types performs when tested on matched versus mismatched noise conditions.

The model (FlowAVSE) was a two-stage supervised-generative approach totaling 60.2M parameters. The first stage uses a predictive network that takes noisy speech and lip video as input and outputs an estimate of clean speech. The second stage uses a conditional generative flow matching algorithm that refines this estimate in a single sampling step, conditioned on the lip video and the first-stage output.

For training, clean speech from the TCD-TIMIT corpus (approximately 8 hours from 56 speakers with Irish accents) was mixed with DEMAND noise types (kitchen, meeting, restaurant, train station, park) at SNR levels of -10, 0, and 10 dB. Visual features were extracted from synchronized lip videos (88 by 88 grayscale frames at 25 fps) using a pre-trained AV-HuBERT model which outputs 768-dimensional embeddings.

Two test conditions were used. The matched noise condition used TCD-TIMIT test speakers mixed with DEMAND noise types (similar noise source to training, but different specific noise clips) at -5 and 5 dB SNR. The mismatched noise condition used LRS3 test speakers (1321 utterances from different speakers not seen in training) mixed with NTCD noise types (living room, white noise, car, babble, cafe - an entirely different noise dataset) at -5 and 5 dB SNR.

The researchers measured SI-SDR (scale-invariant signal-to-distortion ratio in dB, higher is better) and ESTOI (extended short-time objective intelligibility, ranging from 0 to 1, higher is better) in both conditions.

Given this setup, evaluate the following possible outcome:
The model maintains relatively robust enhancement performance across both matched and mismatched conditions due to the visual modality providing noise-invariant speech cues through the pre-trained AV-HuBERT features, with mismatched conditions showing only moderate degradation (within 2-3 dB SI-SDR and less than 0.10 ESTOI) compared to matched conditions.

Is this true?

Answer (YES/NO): NO